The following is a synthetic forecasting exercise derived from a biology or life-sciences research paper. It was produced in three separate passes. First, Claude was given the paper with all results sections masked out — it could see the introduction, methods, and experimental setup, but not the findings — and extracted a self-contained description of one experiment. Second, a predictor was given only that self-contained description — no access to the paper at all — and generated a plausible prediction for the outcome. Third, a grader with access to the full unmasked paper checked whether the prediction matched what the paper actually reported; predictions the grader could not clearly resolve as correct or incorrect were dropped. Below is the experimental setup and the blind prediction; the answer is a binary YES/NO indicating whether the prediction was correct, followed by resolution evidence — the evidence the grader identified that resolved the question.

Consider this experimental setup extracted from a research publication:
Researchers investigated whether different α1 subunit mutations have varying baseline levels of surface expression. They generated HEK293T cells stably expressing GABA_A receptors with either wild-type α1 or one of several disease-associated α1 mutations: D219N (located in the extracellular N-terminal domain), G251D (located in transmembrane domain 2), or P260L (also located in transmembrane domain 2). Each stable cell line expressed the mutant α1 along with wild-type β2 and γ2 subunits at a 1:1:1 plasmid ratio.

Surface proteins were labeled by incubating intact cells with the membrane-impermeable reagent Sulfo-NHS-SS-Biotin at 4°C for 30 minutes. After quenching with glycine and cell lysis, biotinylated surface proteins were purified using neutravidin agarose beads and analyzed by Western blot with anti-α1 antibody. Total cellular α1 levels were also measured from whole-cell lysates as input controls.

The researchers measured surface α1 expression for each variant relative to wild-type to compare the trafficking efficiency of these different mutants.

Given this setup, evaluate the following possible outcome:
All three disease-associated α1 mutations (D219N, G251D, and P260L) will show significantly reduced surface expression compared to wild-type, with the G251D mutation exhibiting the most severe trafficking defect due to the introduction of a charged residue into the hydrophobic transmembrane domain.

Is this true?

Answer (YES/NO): NO